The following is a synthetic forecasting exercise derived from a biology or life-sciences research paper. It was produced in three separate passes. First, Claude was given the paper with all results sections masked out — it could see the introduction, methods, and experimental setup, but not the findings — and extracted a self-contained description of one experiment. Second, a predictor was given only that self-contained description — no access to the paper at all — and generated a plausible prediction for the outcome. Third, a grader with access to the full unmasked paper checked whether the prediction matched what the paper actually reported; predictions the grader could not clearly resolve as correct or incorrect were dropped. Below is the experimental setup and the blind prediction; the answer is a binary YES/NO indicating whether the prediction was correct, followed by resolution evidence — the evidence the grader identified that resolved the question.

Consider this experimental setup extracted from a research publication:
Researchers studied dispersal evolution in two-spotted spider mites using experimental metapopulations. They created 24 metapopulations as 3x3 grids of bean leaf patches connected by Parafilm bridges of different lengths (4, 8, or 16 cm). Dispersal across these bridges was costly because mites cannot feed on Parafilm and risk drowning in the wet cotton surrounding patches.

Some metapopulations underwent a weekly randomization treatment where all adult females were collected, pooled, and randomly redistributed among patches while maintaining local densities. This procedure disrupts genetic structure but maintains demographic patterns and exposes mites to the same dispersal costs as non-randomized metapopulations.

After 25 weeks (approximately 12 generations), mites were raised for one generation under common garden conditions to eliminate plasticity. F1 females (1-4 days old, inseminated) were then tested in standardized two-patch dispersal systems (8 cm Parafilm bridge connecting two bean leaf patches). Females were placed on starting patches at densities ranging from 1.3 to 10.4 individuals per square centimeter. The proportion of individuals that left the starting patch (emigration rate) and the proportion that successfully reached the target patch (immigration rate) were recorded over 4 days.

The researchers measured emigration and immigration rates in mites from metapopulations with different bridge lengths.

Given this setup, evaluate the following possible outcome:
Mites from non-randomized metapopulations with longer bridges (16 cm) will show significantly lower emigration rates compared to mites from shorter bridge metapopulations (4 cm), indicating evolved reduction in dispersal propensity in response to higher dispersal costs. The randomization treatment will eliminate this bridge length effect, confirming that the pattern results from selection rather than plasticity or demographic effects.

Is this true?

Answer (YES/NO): NO